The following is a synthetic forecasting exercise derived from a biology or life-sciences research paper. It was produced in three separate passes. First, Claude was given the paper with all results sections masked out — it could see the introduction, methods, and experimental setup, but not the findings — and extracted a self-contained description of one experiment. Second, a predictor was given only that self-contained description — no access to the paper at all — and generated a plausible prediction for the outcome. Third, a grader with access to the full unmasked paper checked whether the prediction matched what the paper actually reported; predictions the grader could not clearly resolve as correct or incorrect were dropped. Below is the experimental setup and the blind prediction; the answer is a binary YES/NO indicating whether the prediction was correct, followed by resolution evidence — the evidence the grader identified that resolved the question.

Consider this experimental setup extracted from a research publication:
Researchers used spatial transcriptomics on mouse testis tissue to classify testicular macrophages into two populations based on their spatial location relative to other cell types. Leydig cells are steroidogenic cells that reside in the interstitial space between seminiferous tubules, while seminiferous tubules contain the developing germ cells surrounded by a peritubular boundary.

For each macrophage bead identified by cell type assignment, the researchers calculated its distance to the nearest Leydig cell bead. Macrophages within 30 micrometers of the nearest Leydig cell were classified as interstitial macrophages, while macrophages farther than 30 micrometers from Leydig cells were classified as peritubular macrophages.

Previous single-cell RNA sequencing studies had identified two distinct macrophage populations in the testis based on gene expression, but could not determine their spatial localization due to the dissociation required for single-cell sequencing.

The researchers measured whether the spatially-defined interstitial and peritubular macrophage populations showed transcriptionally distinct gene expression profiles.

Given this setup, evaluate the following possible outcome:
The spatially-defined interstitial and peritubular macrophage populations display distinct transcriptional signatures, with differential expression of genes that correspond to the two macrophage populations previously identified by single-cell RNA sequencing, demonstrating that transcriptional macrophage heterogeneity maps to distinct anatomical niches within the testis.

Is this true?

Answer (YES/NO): YES